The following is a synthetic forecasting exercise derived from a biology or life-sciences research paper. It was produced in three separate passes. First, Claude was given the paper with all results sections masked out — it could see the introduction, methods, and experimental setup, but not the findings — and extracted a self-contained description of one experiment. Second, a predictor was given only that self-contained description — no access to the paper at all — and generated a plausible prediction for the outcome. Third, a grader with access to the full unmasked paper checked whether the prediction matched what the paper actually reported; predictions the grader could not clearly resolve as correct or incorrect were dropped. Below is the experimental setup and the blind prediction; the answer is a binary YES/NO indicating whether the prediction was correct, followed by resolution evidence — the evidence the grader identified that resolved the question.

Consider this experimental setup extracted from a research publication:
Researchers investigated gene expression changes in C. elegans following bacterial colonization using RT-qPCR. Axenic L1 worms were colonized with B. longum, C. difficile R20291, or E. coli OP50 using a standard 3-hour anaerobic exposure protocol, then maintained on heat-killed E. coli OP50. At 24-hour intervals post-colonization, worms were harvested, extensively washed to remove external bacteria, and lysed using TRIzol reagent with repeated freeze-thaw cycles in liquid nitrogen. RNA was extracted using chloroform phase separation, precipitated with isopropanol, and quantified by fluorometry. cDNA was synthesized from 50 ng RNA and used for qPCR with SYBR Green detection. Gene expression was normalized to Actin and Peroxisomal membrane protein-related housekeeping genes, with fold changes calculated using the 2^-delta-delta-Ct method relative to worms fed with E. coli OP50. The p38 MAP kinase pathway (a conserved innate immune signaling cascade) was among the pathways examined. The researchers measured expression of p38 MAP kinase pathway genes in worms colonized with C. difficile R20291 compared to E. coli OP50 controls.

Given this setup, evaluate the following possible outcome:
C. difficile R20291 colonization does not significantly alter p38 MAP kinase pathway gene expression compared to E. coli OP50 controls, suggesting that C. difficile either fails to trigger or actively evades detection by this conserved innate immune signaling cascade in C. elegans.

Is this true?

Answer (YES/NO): NO